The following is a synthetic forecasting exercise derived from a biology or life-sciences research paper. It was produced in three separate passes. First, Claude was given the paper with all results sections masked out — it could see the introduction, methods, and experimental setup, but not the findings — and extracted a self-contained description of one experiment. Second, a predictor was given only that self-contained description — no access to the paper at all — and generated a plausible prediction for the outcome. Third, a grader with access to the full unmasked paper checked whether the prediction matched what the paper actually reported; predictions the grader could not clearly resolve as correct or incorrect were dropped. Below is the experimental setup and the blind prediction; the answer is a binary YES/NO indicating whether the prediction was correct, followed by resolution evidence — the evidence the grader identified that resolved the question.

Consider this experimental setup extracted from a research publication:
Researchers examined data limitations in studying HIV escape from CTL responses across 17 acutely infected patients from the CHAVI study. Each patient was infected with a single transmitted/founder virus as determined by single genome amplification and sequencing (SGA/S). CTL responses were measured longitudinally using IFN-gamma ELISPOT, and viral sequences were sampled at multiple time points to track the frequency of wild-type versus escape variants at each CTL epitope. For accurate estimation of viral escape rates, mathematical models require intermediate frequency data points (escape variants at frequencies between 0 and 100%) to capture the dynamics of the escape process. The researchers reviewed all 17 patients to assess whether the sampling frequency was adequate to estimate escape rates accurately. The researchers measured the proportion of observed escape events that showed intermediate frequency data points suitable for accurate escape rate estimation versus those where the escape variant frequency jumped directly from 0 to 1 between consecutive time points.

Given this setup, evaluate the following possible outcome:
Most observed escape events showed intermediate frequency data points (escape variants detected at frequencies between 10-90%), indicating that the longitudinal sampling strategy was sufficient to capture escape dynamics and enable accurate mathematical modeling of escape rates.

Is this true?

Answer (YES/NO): NO